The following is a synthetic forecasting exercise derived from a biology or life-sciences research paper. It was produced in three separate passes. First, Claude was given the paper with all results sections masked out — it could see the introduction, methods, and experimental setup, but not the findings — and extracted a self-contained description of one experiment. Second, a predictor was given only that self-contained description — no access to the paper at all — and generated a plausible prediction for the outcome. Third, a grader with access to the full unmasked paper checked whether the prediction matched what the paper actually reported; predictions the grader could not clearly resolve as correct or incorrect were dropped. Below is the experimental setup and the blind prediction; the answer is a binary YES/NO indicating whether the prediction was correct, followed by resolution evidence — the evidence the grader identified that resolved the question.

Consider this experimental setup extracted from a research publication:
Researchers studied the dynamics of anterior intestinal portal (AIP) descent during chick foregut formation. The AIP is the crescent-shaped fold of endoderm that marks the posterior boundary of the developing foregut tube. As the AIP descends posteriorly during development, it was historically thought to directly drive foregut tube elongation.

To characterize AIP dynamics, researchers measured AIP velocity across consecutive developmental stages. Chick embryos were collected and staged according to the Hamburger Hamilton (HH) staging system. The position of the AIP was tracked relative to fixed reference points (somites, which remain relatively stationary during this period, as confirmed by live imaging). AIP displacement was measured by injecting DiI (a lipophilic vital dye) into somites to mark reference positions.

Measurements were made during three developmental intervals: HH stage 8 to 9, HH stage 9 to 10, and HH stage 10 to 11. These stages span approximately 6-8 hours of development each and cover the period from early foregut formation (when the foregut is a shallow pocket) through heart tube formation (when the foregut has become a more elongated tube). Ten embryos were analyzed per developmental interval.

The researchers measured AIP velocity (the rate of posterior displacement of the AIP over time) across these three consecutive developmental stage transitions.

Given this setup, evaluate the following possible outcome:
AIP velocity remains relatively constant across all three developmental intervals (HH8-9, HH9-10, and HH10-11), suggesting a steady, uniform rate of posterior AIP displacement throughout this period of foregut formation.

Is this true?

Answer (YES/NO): NO